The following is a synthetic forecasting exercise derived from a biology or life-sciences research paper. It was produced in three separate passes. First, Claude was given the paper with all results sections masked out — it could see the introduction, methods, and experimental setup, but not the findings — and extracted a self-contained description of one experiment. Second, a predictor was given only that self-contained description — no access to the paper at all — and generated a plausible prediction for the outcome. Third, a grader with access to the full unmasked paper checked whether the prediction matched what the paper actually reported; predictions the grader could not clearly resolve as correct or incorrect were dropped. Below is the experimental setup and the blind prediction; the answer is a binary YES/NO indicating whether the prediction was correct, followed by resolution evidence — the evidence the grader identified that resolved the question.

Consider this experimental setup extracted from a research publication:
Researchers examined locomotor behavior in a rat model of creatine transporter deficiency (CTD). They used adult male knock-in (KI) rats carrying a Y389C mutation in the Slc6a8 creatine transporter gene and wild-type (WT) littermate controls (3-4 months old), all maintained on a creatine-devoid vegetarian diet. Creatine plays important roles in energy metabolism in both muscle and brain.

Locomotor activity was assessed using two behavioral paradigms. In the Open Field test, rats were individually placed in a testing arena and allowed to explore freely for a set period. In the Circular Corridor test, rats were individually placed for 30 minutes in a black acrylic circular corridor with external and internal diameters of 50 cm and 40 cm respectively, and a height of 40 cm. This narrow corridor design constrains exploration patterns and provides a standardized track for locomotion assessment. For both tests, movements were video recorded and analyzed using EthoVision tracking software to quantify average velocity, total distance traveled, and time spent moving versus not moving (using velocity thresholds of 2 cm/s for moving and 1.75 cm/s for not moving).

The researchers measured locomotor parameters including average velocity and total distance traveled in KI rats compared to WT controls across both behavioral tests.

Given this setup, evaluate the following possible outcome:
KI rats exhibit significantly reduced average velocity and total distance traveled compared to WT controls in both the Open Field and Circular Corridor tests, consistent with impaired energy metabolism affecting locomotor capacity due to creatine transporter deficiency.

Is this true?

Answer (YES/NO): NO